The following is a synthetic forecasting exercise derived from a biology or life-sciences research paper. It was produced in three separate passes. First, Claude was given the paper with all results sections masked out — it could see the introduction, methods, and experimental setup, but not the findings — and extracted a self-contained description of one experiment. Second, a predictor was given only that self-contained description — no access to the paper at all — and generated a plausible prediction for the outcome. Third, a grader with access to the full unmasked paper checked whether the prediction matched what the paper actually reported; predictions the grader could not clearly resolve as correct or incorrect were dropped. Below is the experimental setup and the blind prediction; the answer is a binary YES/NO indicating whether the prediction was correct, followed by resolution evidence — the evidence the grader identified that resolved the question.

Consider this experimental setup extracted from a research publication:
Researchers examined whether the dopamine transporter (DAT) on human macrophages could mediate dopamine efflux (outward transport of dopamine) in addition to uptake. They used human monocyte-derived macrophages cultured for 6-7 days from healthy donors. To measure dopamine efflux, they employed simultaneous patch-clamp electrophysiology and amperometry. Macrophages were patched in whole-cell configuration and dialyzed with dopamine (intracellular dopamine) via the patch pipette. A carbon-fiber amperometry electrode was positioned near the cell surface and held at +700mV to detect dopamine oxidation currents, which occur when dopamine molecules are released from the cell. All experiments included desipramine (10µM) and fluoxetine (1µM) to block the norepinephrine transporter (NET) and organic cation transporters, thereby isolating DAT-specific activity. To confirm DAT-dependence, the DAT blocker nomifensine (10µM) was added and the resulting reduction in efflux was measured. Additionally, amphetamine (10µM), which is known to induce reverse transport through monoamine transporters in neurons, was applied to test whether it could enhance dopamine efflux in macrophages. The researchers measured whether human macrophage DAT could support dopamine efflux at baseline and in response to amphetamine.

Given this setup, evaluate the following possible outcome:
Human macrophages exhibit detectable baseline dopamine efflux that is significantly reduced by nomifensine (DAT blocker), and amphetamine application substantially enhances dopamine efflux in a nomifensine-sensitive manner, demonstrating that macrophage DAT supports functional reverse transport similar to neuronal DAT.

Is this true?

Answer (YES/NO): NO